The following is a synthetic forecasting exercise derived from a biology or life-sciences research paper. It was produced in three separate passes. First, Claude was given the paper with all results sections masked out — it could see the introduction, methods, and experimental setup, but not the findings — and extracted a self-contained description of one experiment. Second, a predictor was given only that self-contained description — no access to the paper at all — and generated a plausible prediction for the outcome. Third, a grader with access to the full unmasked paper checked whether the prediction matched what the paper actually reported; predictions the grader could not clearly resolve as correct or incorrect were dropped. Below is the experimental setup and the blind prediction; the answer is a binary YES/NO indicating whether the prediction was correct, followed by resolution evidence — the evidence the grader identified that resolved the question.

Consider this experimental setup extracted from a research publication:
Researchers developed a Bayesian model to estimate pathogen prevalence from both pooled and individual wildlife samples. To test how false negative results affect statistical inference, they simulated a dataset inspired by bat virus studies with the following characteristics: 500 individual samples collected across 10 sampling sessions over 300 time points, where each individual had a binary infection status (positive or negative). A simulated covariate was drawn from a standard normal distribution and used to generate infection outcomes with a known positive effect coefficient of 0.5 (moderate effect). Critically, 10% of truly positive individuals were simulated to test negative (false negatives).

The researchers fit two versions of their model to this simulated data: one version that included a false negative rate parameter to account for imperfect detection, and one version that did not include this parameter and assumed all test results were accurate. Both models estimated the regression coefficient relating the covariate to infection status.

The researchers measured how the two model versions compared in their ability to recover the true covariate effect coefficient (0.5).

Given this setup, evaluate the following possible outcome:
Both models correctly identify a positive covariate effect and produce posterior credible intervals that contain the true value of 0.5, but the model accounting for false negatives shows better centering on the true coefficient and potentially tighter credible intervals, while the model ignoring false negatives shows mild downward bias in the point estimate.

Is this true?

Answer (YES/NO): NO